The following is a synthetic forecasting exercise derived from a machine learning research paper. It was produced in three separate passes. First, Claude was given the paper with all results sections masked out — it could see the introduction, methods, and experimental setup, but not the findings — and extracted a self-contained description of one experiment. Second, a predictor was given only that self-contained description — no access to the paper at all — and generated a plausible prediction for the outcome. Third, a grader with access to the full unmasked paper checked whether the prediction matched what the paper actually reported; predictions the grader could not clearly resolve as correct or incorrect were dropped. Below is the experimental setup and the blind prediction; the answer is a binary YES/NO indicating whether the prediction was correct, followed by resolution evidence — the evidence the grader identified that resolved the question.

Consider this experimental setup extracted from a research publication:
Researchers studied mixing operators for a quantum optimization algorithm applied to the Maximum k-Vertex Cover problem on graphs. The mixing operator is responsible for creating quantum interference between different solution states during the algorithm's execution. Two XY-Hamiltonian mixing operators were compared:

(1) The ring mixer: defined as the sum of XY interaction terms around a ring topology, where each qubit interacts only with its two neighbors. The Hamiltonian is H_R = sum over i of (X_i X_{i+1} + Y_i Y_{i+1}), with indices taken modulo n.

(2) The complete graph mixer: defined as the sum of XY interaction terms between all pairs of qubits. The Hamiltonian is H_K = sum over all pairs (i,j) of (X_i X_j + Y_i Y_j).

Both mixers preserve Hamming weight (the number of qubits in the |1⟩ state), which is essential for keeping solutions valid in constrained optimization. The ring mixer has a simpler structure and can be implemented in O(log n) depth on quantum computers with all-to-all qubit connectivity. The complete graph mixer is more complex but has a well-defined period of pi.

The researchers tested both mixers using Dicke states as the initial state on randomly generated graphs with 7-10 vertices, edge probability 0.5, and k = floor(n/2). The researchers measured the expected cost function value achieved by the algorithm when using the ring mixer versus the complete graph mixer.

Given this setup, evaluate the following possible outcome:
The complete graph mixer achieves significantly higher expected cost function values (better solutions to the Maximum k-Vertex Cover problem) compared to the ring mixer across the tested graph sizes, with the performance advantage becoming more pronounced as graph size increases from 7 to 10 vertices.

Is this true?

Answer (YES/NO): NO